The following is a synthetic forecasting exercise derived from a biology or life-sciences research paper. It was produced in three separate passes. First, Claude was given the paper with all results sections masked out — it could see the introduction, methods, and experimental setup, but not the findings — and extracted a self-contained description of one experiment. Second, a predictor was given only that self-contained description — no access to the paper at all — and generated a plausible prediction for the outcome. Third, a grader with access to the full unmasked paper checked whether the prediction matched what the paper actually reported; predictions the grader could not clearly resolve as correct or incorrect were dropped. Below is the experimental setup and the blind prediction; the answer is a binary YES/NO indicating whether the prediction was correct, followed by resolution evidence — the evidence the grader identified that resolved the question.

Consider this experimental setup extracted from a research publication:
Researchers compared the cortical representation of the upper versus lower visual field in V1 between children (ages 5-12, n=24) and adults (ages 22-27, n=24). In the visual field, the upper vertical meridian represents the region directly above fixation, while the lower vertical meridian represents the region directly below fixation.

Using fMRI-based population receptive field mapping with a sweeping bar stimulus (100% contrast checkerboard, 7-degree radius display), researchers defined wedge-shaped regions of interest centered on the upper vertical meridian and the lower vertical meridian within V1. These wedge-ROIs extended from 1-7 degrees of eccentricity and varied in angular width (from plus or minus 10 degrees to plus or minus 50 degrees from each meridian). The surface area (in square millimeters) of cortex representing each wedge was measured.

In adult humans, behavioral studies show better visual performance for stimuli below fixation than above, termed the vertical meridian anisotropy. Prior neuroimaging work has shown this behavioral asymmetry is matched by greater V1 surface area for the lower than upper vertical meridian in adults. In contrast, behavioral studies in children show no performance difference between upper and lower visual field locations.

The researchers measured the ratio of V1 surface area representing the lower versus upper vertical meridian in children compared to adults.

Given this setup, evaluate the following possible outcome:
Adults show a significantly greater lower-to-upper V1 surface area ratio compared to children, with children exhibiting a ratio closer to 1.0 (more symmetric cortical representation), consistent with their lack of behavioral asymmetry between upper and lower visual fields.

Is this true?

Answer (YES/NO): YES